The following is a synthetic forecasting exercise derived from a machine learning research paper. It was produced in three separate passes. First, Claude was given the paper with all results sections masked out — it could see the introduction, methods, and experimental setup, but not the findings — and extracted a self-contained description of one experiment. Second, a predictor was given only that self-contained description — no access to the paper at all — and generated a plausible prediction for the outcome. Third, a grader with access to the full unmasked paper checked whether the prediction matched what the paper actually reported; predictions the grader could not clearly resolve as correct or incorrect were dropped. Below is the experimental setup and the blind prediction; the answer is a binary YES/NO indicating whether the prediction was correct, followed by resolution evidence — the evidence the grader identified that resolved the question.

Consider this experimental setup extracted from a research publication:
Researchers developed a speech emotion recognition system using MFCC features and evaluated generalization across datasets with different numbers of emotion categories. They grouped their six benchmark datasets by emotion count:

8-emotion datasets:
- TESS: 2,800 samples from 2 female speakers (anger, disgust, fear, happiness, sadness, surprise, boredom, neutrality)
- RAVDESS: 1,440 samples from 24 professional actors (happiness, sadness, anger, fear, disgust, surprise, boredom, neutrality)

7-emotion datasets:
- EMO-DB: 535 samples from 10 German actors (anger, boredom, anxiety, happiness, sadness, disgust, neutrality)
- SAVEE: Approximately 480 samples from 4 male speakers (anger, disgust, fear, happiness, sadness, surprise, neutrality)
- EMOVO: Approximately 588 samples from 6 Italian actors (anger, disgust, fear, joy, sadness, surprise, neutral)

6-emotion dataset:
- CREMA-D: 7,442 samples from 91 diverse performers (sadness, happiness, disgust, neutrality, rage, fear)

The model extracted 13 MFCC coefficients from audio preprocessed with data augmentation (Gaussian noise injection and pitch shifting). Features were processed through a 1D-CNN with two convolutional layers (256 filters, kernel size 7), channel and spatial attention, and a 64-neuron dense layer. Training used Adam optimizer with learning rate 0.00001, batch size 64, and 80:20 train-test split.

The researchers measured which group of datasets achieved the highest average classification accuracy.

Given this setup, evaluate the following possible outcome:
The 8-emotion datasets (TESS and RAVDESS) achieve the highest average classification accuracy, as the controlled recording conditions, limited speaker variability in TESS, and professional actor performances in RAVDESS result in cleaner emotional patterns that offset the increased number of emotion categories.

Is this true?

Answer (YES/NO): YES